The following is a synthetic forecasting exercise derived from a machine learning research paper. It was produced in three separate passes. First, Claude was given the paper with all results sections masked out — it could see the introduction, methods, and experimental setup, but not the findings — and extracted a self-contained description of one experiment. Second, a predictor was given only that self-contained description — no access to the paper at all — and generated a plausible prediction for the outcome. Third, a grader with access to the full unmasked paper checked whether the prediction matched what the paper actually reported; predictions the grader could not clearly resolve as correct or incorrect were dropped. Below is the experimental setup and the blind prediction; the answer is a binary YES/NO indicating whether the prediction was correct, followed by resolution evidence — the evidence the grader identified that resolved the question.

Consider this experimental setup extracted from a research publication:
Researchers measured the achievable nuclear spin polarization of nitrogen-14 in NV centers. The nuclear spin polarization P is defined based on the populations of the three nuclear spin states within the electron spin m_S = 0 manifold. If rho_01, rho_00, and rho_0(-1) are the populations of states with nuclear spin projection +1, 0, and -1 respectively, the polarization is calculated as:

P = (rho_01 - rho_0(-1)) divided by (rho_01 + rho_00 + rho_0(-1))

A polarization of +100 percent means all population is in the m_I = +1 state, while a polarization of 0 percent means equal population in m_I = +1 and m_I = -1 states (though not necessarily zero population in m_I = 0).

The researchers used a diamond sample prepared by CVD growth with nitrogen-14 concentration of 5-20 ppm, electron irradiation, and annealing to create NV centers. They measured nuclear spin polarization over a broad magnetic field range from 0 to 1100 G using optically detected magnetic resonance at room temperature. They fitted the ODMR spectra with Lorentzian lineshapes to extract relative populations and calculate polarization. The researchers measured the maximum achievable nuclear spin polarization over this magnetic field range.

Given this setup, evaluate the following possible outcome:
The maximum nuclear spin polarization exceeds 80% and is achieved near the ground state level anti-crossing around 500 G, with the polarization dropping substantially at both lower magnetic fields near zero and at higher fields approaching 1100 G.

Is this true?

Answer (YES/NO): NO